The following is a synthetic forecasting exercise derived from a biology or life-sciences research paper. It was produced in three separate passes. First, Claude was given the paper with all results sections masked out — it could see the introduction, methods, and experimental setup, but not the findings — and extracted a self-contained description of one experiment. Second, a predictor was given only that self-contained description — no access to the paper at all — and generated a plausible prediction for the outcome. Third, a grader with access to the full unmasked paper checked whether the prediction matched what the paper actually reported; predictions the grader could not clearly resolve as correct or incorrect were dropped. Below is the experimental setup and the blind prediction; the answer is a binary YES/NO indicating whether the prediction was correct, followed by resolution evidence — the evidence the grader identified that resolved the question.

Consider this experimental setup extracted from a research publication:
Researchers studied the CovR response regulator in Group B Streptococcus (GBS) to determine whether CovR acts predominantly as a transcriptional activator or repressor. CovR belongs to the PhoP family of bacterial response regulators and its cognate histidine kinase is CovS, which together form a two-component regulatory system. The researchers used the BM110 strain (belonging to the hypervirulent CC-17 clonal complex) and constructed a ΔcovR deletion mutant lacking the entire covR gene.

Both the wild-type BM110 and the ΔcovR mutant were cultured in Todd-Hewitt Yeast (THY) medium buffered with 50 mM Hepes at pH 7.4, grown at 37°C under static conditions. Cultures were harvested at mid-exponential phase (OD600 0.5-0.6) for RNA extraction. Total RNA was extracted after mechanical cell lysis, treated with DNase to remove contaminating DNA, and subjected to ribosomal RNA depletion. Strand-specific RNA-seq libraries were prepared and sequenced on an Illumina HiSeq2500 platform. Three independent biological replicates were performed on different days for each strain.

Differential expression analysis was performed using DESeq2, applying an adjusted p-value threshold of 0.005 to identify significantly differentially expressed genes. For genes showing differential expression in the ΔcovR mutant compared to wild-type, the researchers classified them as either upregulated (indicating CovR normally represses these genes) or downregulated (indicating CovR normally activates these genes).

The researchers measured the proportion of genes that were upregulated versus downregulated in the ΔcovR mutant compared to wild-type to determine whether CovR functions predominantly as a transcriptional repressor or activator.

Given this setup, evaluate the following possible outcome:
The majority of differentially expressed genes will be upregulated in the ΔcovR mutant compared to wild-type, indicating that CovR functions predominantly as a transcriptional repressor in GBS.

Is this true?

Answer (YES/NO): YES